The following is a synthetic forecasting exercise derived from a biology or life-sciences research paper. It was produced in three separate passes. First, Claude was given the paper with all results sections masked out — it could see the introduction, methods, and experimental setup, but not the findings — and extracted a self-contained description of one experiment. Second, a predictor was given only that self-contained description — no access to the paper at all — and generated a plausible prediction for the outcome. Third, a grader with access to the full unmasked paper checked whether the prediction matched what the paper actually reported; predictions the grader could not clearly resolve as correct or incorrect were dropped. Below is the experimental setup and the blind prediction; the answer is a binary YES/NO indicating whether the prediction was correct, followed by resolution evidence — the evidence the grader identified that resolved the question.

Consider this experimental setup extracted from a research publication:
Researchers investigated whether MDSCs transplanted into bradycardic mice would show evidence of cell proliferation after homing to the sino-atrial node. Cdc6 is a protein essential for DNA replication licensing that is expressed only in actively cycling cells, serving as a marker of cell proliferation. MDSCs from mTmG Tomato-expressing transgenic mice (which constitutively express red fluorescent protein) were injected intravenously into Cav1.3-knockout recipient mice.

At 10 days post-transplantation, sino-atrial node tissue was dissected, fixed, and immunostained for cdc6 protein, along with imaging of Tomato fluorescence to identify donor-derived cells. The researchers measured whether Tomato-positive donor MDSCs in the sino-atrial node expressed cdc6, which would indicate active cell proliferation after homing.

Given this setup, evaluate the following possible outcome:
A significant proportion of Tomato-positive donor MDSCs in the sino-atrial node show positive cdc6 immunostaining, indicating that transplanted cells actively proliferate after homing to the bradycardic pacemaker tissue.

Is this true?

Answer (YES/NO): NO